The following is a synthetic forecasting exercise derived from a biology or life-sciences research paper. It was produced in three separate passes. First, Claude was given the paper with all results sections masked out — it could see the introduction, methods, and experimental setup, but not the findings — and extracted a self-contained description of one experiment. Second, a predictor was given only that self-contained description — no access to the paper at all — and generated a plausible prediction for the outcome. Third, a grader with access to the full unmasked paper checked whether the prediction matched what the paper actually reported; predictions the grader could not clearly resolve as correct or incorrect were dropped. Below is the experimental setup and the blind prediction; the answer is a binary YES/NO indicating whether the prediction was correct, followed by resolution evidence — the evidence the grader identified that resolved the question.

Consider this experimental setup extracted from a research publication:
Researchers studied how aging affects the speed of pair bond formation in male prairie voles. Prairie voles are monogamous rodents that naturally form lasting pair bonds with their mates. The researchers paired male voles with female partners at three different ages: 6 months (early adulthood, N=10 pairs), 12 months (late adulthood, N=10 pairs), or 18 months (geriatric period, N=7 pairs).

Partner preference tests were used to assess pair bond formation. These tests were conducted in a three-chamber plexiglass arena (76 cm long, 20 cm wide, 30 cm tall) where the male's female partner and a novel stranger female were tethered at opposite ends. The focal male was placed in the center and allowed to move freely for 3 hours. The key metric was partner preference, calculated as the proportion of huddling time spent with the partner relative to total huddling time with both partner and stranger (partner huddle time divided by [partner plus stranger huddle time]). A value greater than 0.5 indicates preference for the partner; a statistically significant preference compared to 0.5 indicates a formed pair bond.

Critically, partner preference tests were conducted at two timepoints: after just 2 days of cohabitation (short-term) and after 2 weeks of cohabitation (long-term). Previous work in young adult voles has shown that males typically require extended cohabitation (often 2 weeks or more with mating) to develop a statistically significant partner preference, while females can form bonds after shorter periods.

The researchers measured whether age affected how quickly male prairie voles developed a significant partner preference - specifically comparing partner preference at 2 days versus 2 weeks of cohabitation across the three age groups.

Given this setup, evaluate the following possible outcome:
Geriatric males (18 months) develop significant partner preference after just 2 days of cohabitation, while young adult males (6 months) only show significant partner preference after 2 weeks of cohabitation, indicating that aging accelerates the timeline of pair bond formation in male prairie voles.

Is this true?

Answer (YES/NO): YES